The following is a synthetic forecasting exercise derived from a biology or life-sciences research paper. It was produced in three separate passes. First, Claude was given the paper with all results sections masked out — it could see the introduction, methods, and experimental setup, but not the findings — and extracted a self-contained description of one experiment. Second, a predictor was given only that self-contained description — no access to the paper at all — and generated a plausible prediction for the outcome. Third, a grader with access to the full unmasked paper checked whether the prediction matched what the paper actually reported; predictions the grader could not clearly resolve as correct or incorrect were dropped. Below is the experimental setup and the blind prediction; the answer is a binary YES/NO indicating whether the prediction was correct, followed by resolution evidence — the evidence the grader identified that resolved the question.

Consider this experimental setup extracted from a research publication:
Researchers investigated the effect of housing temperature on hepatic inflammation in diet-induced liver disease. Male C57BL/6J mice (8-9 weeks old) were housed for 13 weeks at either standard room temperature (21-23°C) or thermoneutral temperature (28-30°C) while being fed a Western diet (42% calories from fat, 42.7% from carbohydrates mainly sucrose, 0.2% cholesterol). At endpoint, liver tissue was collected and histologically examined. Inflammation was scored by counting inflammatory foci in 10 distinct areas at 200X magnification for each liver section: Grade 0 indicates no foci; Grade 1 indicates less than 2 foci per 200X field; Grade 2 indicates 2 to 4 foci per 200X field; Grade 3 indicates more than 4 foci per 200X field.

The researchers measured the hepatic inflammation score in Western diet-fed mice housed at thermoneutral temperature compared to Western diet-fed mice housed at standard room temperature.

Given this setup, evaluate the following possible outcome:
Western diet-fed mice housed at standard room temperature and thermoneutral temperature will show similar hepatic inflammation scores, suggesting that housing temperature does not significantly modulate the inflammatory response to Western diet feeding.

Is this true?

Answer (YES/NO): NO